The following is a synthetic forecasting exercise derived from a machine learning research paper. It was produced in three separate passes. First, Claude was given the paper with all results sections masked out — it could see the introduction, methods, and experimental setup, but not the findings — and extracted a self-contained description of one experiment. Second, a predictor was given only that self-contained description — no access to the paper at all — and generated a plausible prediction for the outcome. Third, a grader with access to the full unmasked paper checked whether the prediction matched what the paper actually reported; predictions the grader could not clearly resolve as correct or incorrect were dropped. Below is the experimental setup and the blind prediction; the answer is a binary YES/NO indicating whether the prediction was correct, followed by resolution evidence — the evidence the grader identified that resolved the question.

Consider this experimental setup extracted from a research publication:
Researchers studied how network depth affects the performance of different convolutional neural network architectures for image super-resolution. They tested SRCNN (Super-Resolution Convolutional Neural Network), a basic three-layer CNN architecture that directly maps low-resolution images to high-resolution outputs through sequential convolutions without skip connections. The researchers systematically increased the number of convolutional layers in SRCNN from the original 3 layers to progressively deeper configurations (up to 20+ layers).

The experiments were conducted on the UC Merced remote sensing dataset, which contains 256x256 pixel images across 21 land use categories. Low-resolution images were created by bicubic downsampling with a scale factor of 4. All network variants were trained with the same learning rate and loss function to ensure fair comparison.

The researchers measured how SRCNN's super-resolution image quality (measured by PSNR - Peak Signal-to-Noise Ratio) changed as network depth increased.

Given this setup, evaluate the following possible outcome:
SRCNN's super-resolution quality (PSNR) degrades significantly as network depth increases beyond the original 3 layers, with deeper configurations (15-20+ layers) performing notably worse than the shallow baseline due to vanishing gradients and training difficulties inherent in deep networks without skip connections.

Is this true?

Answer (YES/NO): YES